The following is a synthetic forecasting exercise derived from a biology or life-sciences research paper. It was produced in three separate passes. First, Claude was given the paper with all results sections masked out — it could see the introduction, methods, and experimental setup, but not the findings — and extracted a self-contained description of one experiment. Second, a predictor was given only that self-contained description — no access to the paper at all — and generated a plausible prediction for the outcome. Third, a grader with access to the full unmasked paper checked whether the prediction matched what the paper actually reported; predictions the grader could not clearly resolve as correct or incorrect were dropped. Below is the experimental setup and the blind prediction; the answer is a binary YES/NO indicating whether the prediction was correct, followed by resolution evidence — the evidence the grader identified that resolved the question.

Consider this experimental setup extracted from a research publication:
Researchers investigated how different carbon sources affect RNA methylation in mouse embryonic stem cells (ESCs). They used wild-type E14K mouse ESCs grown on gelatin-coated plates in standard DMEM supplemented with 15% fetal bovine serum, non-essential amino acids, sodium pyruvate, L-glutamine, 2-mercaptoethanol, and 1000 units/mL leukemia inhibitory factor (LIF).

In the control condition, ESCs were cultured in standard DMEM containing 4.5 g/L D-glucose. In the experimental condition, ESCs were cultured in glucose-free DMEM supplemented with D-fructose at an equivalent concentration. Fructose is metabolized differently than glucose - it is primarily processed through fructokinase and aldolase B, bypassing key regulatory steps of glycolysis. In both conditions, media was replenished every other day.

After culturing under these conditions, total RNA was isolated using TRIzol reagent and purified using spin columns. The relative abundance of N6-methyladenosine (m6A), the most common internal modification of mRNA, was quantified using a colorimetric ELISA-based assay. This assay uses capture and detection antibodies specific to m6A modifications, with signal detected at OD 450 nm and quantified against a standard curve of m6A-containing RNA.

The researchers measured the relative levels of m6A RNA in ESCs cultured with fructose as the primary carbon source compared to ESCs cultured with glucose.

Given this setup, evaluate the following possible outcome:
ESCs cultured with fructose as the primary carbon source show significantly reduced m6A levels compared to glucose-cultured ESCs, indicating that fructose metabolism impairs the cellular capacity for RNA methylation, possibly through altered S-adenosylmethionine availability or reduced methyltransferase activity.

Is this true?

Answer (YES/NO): NO